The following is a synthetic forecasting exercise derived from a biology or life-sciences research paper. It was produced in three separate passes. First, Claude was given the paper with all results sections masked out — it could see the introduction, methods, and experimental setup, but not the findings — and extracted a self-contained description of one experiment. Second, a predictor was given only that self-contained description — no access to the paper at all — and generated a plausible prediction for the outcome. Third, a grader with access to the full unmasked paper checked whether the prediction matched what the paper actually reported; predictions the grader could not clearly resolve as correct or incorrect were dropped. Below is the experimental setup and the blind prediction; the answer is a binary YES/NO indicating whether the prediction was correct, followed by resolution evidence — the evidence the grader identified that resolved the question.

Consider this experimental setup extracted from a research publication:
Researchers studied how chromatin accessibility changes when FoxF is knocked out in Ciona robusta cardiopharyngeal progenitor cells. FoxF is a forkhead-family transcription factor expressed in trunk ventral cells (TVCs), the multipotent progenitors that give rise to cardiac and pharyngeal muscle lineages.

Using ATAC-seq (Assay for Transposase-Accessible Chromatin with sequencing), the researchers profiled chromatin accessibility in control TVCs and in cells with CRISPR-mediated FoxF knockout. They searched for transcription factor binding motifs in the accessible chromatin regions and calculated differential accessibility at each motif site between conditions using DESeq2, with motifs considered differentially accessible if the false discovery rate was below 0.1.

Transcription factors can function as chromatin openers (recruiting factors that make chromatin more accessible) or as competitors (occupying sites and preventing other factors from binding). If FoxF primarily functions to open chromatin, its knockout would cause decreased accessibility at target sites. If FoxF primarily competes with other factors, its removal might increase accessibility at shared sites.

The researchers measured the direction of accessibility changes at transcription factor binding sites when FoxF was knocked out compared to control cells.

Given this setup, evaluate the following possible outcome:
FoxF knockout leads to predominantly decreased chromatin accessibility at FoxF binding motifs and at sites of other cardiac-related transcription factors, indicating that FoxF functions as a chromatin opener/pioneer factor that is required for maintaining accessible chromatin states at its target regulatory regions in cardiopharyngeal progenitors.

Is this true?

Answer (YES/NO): YES